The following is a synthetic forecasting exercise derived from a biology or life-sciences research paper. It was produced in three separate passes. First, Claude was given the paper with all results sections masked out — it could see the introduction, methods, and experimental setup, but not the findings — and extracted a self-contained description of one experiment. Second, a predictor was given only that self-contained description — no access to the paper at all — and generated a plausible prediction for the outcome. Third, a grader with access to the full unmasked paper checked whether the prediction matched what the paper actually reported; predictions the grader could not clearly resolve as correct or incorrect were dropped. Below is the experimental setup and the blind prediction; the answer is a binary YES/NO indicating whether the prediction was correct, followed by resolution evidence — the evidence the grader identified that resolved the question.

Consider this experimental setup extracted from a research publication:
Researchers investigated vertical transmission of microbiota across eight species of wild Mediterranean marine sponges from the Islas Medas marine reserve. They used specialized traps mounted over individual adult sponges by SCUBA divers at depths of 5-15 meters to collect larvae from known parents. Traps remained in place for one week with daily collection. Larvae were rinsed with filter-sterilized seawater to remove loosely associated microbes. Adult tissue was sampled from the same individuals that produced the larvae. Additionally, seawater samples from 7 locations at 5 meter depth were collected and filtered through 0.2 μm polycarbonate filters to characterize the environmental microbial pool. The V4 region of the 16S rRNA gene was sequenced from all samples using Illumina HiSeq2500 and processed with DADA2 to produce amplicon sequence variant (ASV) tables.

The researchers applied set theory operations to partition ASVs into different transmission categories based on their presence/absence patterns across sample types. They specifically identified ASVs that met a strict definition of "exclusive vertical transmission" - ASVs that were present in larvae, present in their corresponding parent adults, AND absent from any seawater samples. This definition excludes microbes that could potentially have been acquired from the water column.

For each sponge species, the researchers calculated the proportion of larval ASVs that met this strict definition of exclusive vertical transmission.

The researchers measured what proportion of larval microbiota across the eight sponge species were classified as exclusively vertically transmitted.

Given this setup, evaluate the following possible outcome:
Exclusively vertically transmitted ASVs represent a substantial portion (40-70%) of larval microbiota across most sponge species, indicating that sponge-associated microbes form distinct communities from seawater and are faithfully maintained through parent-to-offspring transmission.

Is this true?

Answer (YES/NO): NO